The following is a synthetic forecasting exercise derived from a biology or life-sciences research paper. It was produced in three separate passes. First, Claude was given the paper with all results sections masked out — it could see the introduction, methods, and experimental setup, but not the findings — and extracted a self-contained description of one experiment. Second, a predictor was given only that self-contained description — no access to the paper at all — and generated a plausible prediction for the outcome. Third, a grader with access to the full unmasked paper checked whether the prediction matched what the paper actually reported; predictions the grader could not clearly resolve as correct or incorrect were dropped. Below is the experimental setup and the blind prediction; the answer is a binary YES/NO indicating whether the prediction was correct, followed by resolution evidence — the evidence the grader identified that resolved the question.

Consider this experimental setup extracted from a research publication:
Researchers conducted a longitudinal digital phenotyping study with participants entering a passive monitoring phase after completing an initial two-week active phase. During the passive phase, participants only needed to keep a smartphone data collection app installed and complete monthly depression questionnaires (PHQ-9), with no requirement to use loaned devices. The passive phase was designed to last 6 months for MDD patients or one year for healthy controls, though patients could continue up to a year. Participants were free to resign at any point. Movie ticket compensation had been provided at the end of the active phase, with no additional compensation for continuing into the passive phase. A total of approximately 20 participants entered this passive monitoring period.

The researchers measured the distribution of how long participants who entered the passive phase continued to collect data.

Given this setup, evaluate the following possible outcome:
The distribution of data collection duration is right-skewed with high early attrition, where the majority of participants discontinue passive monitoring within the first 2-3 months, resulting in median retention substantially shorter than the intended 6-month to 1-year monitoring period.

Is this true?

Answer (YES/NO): NO